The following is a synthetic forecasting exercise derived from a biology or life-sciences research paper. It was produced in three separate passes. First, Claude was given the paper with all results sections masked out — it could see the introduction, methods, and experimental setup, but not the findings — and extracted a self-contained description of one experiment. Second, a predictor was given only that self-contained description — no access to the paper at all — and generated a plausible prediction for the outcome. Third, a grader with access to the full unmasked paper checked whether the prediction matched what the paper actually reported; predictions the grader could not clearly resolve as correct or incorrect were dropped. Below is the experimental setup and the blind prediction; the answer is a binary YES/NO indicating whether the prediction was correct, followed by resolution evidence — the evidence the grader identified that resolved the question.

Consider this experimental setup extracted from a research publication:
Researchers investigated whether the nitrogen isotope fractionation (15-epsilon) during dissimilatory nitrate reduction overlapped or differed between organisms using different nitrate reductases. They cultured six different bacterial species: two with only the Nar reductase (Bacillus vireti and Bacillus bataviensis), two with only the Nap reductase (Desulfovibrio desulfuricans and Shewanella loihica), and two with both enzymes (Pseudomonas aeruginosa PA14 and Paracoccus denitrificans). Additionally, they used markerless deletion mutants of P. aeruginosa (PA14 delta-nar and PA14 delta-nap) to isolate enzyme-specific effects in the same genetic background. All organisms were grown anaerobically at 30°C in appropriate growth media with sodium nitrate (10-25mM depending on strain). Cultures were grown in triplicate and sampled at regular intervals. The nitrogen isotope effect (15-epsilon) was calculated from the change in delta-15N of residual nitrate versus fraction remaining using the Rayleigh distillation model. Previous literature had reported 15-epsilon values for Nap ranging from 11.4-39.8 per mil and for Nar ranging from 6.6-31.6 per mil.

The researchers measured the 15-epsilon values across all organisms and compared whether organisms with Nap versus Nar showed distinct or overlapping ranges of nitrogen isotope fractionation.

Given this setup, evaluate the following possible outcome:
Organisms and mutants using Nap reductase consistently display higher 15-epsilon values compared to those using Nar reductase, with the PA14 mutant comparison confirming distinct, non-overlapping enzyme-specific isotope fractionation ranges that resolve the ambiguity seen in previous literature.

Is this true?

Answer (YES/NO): NO